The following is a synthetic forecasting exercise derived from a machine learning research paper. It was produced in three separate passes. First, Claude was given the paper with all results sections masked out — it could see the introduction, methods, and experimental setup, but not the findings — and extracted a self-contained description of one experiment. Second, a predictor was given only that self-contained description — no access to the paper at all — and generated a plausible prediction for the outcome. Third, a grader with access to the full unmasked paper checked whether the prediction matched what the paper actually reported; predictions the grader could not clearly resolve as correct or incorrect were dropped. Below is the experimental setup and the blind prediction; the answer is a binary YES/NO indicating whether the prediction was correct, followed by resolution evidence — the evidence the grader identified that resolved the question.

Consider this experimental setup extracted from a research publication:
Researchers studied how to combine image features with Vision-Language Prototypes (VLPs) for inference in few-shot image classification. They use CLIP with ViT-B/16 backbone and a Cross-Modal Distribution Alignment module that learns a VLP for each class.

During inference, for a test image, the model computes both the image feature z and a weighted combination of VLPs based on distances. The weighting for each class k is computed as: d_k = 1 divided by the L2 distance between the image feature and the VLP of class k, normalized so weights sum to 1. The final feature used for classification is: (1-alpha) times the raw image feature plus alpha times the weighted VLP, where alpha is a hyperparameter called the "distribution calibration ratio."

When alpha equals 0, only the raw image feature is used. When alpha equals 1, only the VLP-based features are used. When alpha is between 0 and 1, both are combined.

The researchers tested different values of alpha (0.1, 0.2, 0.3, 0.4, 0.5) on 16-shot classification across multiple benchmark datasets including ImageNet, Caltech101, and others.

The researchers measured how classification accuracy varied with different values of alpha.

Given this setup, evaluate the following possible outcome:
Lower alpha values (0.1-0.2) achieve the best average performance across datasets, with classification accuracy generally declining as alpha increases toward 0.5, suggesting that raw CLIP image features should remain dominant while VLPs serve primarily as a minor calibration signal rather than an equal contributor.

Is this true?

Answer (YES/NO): YES